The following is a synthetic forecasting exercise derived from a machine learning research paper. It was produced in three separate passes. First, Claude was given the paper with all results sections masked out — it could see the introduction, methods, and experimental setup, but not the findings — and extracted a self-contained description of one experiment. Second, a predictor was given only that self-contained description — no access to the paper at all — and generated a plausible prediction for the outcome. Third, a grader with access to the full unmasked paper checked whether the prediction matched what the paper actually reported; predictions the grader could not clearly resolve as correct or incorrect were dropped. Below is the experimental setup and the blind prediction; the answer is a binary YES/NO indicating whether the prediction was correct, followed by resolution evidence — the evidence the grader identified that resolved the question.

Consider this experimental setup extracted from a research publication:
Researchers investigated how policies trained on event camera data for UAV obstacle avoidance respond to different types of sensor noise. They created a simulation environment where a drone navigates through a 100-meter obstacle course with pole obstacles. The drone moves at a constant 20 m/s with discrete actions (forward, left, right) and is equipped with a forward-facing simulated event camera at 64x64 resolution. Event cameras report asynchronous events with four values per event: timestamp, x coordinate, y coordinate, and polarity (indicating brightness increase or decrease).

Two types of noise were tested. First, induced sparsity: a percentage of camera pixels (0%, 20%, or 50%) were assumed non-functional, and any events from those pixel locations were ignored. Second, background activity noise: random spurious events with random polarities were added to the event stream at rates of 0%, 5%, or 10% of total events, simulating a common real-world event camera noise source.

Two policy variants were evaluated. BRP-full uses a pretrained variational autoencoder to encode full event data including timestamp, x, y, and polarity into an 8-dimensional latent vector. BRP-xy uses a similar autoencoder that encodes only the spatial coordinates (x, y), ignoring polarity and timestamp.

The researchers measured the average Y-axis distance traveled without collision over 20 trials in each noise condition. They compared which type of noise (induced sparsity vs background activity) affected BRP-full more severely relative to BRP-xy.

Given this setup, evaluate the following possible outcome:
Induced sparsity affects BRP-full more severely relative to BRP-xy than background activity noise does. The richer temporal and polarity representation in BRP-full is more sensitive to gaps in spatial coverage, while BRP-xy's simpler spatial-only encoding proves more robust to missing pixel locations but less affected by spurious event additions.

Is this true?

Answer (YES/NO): NO